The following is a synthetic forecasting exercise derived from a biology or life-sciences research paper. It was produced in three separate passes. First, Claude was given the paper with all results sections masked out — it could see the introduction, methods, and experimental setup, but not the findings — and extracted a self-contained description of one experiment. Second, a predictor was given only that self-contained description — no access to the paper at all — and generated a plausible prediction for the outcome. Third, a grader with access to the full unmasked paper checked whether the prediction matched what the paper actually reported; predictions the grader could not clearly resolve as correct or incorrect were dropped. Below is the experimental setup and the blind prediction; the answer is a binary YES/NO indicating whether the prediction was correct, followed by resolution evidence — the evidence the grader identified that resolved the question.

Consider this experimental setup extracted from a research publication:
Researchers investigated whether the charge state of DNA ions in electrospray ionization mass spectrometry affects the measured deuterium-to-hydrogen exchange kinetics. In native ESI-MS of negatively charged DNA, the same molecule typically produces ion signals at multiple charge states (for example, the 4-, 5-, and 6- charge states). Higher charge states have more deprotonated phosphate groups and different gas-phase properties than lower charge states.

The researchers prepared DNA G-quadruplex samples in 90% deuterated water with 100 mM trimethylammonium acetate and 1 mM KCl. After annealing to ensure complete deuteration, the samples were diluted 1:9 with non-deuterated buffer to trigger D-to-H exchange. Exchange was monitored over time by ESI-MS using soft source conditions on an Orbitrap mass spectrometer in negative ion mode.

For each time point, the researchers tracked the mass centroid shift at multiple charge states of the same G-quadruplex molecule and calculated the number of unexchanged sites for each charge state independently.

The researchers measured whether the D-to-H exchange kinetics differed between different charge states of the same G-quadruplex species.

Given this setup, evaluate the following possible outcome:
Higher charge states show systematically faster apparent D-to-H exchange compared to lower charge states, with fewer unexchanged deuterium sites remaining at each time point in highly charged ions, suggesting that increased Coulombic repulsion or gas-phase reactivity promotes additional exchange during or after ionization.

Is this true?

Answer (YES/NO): NO